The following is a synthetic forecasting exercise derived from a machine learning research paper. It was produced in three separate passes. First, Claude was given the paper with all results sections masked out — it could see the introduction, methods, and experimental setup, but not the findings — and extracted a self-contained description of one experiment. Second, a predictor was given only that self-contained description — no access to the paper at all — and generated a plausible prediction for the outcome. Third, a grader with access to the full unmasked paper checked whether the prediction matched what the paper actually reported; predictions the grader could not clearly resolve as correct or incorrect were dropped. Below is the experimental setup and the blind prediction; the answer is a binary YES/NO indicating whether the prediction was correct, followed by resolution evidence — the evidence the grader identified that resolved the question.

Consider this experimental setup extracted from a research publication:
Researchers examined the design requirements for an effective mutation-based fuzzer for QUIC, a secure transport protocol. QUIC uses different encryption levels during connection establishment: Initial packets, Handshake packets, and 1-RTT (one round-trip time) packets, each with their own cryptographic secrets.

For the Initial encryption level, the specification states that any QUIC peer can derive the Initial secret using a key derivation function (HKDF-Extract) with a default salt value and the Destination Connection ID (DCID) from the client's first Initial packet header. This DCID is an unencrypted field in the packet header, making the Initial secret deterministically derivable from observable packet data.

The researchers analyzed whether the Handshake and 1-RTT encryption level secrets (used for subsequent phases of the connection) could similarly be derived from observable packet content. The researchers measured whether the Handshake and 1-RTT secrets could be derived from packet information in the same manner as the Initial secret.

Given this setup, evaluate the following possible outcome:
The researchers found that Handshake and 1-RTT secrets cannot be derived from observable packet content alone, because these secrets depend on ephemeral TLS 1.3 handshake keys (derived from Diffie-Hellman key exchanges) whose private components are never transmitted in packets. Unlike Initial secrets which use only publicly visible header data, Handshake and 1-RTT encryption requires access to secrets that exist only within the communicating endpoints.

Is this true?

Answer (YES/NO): YES